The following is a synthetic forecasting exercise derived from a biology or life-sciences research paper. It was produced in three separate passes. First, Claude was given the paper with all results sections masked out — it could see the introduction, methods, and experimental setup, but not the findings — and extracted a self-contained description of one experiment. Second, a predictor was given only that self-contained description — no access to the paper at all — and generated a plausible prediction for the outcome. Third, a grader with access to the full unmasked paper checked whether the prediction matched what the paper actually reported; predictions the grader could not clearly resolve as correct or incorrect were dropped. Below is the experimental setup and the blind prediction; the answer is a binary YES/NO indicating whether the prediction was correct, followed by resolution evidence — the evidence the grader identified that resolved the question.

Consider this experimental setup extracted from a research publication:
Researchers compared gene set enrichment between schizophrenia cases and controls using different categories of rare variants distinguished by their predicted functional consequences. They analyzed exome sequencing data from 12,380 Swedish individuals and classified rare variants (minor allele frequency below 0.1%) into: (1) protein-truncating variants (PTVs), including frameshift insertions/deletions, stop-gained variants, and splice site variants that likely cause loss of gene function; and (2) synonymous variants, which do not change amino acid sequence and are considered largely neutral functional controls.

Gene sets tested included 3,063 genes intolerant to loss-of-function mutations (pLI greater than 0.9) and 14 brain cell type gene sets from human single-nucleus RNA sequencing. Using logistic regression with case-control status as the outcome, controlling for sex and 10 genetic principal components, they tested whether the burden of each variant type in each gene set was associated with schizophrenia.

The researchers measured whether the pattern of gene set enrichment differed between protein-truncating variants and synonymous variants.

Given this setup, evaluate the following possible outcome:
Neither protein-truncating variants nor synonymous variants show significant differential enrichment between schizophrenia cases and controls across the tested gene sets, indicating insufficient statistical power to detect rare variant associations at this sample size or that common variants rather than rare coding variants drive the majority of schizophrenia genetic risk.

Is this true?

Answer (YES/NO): NO